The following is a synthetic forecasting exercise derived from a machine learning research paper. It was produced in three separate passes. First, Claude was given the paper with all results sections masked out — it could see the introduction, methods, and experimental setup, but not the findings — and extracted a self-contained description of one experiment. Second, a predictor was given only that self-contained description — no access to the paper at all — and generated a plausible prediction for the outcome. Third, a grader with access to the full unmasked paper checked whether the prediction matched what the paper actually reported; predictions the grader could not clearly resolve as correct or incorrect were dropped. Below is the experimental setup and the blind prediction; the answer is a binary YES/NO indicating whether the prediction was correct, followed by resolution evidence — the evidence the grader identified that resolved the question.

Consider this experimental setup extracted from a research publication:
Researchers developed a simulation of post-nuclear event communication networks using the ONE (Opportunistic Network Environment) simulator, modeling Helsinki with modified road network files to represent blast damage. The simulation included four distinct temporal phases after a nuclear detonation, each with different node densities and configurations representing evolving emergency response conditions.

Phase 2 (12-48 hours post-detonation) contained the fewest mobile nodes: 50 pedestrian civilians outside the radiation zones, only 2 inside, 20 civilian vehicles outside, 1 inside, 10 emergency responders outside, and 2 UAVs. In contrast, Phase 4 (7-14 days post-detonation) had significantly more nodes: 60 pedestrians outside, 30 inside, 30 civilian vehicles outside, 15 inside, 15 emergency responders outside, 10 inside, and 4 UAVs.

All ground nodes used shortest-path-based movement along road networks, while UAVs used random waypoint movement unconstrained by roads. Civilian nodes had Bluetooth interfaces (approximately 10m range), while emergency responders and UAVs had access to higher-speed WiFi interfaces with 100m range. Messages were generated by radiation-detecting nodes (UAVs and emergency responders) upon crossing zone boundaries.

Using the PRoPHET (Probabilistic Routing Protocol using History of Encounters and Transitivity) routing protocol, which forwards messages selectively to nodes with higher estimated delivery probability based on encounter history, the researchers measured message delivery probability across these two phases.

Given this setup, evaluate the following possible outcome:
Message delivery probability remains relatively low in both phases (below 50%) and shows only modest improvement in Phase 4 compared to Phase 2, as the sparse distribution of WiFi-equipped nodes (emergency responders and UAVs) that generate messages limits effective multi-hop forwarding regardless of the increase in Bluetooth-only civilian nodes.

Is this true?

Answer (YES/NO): NO